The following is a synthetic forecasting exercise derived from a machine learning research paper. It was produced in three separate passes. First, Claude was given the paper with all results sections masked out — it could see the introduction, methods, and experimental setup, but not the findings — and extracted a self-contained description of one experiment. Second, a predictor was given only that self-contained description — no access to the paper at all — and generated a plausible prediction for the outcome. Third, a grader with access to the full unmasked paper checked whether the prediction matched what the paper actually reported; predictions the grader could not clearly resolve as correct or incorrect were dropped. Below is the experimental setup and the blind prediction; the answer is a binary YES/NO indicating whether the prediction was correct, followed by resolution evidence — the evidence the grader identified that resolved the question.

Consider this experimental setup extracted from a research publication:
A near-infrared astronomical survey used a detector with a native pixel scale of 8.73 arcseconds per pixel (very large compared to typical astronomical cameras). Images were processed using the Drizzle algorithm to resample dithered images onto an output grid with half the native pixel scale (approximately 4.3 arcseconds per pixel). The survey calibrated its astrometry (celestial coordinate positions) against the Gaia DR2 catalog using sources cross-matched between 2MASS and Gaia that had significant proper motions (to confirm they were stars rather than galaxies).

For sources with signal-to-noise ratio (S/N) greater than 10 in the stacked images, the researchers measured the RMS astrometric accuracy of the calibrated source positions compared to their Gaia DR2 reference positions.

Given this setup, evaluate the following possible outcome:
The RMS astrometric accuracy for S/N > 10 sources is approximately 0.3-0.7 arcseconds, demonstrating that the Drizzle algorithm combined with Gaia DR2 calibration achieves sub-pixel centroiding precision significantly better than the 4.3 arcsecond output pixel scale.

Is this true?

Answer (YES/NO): YES